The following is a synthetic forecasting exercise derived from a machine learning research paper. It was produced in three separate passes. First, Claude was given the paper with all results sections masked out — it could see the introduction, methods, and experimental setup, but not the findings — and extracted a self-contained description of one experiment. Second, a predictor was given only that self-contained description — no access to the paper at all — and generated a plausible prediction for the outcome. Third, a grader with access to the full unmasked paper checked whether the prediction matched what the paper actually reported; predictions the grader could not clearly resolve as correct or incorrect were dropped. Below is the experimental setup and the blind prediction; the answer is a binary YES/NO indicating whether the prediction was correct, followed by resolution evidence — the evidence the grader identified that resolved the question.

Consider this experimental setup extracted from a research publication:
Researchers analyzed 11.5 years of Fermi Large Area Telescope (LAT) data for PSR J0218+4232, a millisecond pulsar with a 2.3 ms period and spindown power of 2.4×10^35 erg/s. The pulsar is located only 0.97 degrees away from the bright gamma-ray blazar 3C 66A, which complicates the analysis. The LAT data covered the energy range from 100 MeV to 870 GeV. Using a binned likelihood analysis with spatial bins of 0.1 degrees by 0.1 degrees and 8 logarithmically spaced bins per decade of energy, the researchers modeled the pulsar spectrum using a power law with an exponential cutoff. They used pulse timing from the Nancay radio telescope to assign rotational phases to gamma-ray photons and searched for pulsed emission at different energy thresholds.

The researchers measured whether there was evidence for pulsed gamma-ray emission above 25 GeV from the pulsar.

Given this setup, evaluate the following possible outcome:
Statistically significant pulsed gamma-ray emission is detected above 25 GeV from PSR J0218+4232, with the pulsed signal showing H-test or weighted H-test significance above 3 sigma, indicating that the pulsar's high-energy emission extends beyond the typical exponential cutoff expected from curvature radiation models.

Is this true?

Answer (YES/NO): NO